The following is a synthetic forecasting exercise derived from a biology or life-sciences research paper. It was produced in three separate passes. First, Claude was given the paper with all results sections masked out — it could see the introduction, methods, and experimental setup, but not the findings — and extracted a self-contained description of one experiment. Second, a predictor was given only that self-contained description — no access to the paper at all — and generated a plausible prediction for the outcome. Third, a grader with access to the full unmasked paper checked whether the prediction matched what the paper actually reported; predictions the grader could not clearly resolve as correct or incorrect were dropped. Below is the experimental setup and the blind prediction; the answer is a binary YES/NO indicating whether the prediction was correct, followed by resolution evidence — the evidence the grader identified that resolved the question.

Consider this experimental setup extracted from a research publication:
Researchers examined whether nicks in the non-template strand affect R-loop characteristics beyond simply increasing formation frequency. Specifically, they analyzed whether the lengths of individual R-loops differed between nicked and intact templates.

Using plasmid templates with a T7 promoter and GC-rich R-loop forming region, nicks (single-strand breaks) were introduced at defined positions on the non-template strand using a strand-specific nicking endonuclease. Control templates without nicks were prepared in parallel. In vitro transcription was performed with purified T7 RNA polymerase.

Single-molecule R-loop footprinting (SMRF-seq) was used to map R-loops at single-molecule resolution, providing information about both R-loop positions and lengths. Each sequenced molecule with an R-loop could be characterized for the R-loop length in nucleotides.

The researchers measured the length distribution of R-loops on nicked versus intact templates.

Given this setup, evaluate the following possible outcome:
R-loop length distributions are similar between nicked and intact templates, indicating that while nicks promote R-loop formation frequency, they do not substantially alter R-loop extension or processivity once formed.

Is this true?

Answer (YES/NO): NO